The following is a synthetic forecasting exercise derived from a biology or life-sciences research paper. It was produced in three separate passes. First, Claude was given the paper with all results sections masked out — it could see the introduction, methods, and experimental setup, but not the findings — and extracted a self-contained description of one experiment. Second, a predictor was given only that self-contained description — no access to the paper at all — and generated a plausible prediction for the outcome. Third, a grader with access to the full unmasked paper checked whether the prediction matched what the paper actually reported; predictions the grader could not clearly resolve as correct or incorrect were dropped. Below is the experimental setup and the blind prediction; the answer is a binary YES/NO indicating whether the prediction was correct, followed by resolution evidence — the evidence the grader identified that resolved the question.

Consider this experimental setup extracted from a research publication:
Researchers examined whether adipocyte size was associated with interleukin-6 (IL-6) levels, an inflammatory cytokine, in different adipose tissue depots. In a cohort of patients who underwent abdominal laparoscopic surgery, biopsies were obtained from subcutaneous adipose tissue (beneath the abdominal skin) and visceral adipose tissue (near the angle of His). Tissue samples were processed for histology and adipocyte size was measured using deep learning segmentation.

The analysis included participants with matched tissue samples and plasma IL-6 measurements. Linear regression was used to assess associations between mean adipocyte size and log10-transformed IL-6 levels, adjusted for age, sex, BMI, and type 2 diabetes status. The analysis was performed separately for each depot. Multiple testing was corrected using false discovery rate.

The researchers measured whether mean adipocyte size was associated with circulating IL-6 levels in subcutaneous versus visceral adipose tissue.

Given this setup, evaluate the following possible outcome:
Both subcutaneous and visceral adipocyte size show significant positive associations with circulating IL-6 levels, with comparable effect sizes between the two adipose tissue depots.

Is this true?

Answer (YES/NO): NO